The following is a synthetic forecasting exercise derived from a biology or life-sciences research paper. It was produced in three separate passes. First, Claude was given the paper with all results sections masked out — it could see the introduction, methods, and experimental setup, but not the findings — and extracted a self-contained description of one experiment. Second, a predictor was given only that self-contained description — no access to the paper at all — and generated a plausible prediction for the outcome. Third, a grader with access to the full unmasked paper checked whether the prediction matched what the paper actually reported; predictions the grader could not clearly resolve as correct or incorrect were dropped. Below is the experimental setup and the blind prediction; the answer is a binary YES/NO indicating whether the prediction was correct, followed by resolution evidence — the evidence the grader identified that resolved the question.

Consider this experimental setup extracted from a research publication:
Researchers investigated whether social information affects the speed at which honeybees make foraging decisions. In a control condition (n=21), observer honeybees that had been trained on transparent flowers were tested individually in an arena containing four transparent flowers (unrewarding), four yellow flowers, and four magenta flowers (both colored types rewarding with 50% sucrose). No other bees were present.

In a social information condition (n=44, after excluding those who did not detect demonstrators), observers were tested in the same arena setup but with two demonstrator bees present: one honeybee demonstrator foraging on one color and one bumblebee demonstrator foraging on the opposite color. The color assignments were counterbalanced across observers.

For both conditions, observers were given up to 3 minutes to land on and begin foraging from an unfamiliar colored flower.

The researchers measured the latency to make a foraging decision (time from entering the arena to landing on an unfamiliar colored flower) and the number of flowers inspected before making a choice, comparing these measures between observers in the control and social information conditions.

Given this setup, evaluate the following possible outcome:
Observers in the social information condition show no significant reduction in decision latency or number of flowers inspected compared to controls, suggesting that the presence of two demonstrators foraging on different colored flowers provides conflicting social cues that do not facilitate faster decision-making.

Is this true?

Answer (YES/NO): NO